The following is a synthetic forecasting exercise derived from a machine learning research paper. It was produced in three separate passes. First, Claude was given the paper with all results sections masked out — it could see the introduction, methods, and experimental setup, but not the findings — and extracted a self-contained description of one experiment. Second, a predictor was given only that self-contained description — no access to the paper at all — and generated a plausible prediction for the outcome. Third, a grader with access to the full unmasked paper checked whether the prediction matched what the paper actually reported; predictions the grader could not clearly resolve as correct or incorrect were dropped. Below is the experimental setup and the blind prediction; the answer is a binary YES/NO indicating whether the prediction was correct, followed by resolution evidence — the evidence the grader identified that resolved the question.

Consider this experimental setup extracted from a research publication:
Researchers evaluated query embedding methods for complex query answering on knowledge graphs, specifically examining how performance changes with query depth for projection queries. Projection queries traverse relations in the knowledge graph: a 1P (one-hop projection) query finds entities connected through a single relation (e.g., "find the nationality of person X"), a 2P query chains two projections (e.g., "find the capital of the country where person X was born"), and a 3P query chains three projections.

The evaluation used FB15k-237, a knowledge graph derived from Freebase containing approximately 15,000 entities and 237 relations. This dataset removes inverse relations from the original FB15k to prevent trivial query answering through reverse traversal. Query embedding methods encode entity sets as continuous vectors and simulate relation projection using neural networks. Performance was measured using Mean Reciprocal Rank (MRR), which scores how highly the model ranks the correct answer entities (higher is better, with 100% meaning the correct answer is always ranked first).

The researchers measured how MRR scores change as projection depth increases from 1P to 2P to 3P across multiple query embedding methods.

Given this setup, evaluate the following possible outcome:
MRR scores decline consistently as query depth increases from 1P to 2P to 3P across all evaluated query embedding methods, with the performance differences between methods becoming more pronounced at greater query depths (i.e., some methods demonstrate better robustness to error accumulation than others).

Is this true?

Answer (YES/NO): NO